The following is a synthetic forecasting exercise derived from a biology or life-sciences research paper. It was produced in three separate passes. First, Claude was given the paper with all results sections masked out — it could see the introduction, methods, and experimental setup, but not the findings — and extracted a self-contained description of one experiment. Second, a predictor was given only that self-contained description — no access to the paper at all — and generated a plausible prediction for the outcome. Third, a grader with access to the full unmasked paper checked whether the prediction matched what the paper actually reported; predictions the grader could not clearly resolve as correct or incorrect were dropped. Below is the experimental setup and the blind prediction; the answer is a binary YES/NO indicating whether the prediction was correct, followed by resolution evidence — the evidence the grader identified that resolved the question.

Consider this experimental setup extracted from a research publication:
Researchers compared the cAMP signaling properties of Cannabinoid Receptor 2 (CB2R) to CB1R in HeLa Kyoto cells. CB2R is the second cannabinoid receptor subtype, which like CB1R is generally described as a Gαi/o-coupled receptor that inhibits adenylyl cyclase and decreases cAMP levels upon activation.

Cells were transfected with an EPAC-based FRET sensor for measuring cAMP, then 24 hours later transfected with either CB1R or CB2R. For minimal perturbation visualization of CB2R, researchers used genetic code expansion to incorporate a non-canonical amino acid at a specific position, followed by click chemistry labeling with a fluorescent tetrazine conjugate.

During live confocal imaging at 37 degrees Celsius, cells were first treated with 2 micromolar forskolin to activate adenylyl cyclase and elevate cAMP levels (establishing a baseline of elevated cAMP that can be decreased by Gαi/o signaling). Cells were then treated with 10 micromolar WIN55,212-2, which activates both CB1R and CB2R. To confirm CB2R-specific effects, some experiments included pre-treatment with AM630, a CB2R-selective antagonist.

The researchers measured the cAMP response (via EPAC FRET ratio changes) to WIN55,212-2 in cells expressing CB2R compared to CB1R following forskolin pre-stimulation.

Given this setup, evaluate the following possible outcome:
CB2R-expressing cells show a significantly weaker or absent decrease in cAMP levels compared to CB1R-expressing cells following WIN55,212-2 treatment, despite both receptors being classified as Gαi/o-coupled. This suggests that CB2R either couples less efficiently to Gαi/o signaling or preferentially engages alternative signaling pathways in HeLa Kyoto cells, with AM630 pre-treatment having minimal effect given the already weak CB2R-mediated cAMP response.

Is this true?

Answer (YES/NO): NO